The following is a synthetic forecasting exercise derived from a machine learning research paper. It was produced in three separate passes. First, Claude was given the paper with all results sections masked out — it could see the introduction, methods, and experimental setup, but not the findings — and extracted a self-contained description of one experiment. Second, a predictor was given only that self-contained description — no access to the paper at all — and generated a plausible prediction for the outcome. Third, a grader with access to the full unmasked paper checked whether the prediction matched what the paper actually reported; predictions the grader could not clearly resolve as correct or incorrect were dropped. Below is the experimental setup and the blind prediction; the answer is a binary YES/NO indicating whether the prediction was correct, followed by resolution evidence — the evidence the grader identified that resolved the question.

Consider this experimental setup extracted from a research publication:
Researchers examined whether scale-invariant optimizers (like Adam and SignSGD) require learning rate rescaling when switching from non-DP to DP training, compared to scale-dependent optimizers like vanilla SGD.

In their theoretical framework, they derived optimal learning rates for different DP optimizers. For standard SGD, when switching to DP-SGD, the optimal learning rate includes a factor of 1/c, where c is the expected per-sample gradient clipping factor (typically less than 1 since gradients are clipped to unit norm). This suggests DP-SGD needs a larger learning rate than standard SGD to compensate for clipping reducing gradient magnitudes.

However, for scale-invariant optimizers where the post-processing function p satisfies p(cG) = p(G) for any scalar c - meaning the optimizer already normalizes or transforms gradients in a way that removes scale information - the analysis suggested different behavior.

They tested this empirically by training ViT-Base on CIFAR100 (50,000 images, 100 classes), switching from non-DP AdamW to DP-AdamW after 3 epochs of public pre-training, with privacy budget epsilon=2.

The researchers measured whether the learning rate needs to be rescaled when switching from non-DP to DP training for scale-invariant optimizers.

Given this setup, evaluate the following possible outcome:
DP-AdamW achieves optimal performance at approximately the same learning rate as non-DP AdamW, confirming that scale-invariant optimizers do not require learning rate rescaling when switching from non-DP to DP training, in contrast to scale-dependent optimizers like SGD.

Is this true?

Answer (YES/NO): YES